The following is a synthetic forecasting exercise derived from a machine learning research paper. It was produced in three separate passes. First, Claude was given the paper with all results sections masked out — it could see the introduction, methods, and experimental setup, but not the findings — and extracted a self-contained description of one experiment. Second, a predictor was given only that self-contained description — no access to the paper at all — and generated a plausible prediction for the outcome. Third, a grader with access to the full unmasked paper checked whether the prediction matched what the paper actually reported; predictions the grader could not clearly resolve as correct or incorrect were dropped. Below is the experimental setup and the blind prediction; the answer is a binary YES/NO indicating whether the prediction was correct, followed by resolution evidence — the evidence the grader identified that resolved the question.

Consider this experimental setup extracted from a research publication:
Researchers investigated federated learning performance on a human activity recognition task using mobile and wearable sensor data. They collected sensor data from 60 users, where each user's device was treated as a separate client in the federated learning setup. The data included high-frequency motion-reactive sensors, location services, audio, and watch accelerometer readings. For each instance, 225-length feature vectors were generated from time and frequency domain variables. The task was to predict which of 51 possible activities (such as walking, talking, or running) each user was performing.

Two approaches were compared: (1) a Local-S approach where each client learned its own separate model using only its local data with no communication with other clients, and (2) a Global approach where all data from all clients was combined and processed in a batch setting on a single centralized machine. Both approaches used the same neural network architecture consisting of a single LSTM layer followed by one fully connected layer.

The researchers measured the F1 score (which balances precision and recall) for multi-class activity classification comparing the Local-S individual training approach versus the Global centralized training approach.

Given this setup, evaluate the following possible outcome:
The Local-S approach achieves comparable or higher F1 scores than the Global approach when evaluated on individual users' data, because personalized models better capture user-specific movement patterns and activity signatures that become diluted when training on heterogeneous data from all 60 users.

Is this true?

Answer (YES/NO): NO